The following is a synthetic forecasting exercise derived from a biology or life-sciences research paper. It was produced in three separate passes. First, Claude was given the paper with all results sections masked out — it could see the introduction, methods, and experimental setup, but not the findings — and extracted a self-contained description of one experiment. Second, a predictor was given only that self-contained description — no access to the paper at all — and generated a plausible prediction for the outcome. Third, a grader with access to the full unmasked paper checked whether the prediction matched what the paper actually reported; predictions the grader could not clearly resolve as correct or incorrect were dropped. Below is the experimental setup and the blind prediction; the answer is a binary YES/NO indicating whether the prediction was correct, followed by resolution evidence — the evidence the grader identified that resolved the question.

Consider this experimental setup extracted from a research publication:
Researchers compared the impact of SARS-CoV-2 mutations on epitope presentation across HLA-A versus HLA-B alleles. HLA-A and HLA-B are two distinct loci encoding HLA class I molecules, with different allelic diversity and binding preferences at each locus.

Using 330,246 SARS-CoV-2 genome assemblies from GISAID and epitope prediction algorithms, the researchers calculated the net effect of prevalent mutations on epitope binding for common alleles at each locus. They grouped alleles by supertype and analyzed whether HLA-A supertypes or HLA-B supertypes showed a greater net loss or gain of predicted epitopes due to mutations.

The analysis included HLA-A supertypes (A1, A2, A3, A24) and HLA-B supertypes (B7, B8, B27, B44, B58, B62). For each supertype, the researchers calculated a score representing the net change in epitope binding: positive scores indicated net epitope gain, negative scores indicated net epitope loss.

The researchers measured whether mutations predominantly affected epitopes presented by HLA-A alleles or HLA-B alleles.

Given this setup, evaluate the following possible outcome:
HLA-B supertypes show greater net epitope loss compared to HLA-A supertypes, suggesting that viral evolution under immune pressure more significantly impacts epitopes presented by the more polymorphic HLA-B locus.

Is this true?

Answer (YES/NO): NO